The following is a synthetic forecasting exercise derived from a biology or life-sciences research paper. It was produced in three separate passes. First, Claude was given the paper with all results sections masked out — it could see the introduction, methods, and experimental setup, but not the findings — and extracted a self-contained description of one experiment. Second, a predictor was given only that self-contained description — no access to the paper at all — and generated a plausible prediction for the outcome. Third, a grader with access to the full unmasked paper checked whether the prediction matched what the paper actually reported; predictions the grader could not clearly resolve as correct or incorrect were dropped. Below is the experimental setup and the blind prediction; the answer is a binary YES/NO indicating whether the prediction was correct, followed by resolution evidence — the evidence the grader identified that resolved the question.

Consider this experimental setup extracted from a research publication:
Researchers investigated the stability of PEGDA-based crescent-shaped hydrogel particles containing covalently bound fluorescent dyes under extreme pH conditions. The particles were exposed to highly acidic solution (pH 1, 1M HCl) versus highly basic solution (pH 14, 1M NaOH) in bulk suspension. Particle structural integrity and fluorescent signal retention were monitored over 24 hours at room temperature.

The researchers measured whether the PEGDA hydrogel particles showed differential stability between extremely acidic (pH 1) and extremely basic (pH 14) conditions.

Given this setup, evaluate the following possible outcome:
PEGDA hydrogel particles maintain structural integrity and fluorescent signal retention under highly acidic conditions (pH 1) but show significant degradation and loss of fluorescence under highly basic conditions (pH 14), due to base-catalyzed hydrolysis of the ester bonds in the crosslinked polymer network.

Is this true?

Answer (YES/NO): YES